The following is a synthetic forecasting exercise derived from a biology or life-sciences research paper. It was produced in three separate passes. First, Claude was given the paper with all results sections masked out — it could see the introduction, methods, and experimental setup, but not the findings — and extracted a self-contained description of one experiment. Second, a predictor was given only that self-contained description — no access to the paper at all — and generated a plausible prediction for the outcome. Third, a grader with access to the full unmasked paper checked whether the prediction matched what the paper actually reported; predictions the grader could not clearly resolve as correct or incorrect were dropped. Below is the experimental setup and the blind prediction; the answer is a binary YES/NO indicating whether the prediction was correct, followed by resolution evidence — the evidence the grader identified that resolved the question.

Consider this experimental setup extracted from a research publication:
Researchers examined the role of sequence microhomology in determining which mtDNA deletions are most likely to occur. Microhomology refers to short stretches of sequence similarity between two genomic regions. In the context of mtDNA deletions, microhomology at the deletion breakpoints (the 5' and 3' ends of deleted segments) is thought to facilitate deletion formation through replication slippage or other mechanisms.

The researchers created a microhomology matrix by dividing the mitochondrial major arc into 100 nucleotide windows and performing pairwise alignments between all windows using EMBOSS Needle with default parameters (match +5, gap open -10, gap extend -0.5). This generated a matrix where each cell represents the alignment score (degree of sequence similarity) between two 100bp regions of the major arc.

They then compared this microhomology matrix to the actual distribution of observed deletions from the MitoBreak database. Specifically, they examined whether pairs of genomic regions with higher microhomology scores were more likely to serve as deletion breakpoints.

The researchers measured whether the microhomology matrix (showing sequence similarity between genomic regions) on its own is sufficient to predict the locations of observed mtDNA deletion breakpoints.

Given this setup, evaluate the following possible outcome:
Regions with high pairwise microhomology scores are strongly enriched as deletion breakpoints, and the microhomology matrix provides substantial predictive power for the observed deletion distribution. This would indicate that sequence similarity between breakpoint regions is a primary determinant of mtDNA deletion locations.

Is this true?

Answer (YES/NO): NO